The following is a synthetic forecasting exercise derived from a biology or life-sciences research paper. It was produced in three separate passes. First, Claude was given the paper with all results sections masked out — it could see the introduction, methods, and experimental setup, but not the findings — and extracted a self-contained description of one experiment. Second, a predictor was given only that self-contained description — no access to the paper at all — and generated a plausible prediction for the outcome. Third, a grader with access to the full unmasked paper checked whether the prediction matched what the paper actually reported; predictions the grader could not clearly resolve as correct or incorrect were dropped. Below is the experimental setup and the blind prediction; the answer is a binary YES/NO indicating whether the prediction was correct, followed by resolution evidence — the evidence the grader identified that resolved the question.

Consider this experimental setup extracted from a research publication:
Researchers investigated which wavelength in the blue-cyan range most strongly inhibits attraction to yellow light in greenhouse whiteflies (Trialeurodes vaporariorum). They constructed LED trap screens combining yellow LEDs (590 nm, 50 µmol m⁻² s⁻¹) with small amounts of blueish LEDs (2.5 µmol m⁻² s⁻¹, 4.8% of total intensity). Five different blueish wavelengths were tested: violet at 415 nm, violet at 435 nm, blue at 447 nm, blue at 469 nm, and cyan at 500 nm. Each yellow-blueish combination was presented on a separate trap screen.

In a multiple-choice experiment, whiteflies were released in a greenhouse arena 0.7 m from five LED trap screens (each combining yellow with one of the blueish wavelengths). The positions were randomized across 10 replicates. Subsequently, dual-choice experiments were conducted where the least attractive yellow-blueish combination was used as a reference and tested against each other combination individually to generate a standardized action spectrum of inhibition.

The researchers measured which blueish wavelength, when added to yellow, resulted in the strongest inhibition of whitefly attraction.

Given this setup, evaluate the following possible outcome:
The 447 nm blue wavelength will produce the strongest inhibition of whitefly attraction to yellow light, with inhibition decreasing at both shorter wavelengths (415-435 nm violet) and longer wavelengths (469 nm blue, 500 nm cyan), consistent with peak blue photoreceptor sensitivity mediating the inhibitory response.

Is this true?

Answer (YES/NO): NO